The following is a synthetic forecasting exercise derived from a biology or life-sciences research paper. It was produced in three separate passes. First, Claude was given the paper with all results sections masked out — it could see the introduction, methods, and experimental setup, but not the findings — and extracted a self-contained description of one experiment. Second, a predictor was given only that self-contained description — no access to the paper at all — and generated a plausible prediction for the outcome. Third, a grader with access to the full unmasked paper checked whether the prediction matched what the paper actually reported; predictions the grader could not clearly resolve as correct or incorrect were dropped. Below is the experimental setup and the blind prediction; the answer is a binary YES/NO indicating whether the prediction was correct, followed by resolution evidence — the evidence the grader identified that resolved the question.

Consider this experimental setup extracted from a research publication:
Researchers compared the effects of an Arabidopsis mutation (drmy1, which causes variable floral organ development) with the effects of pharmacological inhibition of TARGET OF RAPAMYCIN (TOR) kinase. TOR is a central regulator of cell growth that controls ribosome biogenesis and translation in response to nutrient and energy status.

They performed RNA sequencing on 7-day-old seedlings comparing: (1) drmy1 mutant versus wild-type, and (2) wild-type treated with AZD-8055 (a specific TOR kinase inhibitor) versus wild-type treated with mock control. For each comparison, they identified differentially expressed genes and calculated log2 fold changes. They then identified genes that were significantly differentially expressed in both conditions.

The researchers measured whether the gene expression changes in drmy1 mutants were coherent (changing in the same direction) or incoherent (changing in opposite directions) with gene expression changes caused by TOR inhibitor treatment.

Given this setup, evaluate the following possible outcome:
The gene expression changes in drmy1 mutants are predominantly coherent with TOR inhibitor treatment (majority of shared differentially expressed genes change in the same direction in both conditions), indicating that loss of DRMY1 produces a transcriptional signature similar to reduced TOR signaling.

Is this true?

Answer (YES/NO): YES